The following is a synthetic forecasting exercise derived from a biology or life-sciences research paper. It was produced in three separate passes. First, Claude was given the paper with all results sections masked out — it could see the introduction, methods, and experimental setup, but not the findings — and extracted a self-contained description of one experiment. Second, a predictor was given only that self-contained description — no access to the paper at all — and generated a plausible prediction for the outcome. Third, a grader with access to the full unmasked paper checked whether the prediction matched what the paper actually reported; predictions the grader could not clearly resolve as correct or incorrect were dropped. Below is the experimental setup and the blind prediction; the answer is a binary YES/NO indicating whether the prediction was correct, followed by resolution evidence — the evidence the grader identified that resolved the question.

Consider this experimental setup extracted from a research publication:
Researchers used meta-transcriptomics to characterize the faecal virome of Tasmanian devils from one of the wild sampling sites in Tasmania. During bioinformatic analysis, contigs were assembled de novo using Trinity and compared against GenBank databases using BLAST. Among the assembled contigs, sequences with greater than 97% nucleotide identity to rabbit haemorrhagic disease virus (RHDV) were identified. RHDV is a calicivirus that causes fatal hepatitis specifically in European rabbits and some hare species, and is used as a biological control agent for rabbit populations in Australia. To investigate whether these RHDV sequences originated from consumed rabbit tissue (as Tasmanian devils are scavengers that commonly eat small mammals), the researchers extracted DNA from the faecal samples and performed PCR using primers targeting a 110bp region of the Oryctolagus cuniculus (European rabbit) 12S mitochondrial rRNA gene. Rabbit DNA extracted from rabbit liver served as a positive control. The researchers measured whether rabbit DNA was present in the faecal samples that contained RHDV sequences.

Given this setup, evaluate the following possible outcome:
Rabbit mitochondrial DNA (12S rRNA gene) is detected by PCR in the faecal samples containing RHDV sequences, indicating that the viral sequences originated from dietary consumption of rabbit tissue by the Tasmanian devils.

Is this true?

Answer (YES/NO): NO